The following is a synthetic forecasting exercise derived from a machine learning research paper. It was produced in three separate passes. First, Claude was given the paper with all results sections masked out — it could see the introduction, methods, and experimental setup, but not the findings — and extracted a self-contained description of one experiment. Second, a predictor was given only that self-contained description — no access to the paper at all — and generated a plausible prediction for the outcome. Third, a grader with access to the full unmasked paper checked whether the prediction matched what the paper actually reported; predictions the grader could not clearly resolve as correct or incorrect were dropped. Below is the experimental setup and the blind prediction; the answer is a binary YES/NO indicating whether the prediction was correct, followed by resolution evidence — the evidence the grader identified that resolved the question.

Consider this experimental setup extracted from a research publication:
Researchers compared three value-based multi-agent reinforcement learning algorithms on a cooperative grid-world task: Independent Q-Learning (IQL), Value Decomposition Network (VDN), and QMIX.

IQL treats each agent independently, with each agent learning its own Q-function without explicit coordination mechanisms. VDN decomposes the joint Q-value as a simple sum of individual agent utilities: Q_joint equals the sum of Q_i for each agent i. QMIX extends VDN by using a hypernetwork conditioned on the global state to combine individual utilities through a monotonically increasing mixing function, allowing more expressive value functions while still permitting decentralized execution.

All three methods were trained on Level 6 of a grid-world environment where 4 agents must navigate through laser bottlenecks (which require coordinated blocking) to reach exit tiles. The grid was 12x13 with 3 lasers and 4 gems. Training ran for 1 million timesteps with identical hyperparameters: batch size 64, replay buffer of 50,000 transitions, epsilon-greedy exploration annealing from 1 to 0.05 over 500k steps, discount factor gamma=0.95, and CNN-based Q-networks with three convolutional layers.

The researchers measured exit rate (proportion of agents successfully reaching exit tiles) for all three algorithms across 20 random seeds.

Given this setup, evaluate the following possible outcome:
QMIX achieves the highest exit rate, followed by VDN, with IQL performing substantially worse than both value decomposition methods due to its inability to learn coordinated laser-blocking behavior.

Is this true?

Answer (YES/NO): NO